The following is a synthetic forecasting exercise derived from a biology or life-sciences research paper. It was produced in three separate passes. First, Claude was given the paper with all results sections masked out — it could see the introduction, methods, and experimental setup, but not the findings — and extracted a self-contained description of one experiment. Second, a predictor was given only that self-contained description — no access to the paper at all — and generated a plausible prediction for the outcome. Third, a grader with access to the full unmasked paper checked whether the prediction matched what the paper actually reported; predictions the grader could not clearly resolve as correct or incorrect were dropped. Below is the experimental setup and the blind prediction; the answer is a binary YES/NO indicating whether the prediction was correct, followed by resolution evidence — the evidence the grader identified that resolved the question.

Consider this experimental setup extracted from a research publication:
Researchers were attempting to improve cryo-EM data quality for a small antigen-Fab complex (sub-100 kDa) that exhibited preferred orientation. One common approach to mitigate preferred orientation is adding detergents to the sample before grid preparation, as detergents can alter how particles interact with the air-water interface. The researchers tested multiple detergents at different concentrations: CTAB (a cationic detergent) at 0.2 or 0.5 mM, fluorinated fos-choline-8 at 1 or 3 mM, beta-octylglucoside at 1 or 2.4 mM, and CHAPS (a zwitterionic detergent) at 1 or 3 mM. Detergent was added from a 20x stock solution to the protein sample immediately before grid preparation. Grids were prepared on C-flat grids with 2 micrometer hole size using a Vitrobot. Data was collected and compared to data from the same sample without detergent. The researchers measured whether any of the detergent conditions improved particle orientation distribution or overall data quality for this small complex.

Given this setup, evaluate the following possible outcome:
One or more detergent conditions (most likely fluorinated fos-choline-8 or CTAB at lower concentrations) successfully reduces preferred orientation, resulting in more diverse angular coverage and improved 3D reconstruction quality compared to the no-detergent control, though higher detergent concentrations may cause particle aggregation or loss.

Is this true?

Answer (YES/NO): NO